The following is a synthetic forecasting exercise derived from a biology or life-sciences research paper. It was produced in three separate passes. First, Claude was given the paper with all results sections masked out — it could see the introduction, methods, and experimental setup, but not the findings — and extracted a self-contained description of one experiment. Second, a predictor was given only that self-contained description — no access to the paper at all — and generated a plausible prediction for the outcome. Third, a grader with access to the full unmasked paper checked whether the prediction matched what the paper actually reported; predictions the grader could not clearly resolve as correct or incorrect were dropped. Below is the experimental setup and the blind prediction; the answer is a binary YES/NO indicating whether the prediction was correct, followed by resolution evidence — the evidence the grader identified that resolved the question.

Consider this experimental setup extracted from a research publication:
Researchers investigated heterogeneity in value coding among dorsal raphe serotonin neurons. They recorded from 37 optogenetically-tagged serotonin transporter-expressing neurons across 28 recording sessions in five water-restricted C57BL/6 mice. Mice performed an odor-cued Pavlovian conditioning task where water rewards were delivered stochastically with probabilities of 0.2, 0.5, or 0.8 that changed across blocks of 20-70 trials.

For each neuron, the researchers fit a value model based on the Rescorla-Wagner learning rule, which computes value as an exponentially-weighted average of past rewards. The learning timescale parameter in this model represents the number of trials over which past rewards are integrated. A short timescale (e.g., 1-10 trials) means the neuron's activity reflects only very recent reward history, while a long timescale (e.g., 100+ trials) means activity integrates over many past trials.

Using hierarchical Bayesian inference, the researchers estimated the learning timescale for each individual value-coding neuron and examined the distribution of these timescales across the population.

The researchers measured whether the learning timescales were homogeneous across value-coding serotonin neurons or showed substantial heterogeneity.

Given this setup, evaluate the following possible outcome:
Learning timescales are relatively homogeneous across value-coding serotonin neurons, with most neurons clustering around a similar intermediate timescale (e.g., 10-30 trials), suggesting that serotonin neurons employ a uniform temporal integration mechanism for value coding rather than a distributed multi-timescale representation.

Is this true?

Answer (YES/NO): NO